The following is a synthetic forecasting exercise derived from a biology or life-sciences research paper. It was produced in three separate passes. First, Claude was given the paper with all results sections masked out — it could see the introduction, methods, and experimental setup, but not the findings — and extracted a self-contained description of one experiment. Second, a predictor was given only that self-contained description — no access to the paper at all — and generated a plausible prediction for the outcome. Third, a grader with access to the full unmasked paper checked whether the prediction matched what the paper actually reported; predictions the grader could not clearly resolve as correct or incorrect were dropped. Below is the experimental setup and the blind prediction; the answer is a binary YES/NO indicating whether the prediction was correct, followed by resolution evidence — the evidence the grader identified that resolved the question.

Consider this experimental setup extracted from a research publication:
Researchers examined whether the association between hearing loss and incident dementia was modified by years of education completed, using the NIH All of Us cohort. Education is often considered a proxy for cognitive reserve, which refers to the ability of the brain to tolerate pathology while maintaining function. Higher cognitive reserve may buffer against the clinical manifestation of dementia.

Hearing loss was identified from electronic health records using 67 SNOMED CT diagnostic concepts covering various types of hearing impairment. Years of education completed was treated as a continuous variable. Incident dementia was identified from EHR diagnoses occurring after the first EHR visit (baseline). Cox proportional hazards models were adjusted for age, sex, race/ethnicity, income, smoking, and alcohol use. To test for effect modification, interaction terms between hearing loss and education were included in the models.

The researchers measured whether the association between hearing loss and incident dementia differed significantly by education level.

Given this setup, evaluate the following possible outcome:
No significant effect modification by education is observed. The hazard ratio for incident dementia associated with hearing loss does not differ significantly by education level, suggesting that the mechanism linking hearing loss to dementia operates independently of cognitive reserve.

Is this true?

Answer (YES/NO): YES